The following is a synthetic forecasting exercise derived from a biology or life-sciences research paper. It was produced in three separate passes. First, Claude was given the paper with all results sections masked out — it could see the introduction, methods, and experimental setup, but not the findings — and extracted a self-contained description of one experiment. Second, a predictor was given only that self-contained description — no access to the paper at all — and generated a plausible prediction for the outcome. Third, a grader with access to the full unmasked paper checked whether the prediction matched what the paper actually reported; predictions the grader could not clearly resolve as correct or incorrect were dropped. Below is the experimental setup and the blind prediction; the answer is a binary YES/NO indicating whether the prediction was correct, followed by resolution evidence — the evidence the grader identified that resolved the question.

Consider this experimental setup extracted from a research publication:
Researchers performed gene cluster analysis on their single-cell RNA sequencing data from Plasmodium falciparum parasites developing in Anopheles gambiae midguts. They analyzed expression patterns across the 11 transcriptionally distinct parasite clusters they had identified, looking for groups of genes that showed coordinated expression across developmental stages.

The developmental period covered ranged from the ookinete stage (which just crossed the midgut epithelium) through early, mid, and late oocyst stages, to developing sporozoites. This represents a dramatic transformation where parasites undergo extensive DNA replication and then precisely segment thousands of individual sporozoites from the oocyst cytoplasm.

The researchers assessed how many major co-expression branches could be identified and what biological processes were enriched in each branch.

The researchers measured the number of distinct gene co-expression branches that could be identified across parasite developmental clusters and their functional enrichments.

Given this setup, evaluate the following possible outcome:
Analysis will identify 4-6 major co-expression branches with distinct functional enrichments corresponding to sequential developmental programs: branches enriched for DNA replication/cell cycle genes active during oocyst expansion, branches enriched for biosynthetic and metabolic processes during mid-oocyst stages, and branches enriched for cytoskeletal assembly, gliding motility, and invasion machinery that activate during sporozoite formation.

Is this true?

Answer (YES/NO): NO